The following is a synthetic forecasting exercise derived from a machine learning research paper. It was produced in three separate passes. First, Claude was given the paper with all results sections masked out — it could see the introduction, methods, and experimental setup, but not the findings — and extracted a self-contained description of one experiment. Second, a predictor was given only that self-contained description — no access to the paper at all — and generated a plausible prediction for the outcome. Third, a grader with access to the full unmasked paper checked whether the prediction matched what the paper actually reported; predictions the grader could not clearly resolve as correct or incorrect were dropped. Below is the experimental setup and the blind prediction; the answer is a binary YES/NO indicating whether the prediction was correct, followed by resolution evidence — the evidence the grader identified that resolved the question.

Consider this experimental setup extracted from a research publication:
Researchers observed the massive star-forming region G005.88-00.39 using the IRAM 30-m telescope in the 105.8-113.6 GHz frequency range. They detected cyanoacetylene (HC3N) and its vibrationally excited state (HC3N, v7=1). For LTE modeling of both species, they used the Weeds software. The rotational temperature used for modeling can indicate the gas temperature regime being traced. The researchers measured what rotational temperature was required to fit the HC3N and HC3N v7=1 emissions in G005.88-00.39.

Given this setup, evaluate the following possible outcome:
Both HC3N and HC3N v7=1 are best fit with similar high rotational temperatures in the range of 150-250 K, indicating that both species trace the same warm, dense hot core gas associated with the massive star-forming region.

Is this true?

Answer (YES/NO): NO